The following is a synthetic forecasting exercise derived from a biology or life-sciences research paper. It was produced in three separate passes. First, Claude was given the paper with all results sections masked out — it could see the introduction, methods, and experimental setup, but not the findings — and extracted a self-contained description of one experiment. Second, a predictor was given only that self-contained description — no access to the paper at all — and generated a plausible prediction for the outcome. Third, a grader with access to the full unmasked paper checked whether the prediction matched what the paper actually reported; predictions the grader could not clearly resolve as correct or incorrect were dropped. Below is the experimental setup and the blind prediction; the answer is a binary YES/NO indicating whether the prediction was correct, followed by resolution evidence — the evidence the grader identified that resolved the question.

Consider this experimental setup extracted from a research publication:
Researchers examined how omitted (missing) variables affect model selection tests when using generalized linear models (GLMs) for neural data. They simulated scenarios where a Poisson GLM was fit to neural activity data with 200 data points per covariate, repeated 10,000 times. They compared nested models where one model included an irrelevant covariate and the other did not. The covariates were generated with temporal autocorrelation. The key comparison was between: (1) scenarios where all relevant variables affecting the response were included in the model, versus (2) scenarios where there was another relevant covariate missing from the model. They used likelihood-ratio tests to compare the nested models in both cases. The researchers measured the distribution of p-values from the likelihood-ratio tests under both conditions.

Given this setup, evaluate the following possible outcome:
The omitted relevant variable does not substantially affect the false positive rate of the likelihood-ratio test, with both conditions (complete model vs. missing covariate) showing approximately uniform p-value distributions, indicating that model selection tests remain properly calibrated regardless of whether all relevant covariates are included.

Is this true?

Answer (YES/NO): NO